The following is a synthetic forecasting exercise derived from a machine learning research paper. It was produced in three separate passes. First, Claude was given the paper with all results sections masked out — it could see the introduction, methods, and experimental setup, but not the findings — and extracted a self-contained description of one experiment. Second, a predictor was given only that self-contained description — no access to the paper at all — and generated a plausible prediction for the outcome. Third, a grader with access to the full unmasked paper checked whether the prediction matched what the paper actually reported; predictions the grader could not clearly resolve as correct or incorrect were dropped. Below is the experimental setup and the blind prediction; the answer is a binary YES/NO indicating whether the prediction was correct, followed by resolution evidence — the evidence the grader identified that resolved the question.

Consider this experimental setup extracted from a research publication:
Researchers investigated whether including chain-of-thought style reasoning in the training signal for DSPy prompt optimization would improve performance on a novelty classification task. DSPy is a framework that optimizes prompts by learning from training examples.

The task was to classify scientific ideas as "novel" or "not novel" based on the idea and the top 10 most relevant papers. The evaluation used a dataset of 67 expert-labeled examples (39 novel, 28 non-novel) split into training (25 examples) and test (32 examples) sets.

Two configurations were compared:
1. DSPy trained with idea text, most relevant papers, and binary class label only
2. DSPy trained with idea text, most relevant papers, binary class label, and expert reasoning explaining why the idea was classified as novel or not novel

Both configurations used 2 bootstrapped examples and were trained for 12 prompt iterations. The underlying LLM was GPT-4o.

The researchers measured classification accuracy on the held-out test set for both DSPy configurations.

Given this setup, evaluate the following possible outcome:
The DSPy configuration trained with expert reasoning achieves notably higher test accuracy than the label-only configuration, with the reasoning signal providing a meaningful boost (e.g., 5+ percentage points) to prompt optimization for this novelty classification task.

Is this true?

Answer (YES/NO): NO